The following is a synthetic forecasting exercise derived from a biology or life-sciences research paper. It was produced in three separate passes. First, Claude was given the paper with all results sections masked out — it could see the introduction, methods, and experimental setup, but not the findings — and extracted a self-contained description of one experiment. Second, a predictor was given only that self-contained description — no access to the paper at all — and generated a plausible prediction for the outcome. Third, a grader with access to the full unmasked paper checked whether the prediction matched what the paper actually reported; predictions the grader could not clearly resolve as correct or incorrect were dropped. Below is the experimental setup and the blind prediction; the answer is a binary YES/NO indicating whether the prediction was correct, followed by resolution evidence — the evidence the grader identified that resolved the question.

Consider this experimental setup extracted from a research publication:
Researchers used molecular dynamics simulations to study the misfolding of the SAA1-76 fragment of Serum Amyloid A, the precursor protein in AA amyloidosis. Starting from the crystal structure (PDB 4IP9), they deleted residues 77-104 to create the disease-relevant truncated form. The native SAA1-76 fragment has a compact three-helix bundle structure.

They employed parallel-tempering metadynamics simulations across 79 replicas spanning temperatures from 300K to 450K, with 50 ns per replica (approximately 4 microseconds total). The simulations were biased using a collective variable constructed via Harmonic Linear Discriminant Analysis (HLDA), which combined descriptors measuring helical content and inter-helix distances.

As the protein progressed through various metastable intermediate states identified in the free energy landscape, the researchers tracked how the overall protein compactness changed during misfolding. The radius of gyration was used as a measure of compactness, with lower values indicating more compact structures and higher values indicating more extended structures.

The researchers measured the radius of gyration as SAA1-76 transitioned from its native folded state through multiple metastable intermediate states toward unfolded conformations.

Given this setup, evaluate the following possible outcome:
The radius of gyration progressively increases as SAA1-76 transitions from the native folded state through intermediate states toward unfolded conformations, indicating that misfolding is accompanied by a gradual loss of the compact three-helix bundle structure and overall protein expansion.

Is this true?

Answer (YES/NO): NO